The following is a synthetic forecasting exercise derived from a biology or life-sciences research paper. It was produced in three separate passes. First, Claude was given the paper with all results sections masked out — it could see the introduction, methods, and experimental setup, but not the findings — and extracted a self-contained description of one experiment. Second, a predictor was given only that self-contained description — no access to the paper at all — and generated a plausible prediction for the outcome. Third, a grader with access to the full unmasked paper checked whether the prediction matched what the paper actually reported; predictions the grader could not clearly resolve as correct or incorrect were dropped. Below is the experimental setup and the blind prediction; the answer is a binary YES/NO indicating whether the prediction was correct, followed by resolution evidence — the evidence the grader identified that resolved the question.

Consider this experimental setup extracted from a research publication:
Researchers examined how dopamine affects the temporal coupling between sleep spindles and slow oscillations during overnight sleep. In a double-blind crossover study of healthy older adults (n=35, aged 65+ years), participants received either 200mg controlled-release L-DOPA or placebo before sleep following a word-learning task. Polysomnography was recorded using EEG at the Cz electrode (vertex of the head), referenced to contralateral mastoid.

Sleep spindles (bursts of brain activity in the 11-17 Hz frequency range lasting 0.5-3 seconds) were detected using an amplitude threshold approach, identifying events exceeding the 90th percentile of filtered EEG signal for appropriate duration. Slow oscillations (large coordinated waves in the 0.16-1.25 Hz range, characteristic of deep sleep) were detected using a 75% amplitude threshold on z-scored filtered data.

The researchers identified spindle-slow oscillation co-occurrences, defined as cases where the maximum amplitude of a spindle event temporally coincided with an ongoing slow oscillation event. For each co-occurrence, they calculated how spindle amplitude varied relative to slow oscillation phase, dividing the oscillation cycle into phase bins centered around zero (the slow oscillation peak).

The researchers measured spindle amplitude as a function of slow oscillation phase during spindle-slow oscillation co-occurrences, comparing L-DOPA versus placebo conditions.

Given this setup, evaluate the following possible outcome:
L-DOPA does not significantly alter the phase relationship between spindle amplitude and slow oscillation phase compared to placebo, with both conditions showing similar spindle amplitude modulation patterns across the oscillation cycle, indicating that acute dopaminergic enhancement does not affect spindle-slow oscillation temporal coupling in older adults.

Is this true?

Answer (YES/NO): NO